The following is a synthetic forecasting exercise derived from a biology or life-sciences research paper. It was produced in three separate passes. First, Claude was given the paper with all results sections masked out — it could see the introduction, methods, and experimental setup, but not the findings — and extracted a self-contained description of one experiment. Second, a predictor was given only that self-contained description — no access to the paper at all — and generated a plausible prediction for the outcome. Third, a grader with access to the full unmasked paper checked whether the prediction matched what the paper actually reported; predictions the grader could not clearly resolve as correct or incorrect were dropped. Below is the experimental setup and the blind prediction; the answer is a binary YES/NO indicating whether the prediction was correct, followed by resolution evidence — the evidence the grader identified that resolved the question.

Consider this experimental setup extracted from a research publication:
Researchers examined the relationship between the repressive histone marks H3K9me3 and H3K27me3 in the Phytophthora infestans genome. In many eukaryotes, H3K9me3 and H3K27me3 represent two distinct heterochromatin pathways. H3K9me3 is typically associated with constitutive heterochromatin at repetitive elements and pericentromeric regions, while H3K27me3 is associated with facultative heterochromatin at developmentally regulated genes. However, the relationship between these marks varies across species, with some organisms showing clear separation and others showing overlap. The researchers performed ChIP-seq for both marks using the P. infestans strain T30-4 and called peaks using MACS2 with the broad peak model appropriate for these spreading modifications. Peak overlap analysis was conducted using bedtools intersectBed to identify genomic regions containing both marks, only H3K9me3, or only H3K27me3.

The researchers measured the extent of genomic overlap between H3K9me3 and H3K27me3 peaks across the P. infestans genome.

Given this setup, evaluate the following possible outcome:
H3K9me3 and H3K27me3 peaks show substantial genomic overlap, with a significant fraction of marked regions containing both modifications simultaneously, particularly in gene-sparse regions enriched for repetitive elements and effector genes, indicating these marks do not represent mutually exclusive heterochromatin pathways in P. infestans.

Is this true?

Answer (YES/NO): YES